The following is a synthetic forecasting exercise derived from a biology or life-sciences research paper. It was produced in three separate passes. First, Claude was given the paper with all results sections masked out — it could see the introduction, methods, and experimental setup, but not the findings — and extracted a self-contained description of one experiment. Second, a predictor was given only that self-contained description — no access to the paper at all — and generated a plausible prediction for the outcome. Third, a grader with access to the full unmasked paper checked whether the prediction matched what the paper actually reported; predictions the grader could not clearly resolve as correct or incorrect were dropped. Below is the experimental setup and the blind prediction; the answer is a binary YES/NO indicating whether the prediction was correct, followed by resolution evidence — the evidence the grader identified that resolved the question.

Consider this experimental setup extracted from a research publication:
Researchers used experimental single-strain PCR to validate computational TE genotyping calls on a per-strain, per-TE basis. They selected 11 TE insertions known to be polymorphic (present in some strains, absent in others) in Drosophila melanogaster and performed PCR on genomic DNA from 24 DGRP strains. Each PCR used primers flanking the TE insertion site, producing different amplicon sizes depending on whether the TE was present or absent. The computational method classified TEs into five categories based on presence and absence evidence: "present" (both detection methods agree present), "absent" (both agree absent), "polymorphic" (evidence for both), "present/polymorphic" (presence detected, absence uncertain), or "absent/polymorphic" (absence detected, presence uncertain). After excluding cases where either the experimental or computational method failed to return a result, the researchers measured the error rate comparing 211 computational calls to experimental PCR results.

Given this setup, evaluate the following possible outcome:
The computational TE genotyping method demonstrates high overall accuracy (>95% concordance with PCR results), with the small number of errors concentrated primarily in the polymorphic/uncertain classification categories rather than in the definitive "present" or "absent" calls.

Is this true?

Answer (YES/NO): NO